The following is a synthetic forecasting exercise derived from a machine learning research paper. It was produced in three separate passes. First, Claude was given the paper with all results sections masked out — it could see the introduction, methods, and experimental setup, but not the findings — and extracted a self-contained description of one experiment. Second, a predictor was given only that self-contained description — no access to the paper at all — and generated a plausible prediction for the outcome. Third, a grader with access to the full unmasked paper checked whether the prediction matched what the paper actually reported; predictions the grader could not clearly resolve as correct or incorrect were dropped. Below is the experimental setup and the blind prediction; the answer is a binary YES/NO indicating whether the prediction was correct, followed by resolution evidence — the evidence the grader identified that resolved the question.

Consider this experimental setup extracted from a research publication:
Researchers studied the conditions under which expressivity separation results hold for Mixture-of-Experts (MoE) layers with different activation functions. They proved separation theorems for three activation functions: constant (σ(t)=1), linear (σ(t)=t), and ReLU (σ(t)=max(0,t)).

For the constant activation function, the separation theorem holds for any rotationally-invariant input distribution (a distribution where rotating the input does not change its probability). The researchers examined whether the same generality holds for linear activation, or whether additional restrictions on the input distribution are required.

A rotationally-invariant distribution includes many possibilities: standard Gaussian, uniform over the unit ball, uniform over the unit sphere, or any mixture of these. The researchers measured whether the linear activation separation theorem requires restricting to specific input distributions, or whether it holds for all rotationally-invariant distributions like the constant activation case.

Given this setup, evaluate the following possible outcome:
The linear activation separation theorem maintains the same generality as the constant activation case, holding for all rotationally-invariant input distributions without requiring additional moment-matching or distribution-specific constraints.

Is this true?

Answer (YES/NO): NO